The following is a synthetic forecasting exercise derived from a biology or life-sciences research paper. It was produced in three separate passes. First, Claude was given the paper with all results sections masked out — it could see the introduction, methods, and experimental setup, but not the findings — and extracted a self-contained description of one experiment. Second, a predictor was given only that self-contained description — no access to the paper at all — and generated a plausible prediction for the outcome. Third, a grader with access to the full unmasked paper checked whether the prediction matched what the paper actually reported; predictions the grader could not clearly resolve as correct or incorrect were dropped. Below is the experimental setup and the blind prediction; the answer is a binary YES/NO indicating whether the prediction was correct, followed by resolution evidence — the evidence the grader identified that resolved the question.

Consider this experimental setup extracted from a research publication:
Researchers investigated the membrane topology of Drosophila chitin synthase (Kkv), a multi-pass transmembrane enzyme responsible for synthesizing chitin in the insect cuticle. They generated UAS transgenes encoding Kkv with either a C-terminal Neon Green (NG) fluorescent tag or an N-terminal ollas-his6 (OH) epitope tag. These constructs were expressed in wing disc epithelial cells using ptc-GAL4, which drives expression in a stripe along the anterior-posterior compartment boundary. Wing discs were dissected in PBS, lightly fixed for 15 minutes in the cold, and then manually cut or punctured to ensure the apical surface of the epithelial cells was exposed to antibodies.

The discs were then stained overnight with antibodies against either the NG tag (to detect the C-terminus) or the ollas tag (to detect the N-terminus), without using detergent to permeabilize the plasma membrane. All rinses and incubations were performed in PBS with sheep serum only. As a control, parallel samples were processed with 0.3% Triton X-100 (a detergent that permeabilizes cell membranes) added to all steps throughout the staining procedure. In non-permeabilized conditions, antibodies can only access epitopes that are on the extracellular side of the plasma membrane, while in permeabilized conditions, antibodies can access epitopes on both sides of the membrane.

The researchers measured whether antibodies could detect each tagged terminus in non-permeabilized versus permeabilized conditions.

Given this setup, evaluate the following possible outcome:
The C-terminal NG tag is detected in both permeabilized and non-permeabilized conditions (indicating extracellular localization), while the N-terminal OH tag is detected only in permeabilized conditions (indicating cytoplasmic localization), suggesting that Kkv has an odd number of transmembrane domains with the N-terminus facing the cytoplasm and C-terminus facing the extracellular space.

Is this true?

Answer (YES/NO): NO